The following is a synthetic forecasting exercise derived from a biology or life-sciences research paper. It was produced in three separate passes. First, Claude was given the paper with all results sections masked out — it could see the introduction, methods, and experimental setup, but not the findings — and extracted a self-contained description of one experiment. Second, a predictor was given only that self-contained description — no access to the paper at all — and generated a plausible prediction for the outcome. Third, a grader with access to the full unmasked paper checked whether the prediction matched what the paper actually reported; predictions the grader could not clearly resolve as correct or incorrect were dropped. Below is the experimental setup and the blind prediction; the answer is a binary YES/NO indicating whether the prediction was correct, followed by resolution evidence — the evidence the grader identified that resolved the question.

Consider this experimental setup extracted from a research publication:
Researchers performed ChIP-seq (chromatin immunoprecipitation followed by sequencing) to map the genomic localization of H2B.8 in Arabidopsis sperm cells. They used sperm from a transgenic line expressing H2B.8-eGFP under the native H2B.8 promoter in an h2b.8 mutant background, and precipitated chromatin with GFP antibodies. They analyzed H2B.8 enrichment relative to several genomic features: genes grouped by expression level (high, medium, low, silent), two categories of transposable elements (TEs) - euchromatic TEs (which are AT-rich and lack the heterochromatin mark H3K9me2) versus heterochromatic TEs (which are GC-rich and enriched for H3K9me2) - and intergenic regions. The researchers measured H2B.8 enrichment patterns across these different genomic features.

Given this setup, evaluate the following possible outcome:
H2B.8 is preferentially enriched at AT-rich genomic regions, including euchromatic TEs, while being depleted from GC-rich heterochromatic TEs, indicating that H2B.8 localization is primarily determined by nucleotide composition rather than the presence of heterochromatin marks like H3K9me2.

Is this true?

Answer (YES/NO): YES